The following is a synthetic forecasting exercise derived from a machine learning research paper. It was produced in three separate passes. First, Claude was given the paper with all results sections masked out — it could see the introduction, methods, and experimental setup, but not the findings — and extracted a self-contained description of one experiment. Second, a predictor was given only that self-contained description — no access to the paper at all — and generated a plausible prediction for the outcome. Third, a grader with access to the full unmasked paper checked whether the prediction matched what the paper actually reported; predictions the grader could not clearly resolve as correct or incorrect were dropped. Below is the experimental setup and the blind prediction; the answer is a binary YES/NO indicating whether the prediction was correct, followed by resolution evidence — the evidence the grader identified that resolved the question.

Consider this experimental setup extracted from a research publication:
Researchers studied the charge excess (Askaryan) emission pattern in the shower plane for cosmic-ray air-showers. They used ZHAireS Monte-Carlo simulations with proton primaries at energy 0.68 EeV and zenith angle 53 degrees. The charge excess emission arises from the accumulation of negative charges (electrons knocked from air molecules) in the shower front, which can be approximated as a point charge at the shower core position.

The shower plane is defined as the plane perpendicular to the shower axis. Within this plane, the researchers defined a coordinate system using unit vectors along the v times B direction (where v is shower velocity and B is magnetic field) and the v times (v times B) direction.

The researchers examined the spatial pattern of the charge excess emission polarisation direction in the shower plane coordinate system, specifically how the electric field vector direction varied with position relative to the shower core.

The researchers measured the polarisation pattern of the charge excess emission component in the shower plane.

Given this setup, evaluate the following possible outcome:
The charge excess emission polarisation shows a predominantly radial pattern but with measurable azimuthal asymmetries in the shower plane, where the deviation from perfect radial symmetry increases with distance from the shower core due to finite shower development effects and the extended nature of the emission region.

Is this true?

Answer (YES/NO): NO